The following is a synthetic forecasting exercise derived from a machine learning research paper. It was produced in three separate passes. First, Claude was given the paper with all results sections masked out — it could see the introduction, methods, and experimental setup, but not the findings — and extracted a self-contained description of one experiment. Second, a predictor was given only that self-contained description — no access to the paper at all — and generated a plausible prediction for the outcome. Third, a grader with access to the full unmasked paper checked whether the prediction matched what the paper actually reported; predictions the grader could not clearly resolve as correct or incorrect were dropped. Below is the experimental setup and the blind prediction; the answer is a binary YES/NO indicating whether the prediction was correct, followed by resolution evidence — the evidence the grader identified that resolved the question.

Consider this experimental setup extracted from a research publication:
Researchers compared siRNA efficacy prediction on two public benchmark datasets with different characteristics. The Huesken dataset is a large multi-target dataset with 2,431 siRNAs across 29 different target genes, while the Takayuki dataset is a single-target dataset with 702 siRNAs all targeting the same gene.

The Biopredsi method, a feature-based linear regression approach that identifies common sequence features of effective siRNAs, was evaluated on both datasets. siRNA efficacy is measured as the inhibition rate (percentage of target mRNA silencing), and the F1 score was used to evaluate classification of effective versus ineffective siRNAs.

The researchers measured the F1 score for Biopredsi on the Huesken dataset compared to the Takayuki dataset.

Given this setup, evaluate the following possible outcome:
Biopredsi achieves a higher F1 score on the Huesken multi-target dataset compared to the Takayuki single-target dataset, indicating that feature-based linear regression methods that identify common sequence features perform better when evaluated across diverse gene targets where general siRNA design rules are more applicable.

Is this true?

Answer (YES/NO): YES